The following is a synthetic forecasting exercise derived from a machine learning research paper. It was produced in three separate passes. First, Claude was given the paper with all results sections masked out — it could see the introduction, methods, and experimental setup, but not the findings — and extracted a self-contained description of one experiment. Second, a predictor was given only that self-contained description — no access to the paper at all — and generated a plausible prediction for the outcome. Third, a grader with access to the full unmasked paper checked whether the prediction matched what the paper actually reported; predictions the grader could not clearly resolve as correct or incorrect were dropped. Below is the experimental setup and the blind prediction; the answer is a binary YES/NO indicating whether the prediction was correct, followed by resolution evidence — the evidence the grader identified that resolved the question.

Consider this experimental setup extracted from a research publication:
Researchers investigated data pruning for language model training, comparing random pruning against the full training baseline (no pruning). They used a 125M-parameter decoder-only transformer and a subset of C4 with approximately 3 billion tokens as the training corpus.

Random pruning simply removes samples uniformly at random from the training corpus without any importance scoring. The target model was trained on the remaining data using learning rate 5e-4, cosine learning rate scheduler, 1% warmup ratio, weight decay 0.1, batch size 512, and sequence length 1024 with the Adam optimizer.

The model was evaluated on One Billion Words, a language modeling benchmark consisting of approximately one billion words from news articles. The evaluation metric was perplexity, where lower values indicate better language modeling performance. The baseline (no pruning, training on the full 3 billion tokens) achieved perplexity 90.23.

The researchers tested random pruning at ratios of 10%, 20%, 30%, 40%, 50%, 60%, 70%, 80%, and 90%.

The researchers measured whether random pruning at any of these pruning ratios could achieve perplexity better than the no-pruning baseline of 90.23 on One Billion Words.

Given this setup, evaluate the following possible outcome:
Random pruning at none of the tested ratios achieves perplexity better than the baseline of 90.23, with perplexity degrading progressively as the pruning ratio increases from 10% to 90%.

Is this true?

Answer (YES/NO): NO